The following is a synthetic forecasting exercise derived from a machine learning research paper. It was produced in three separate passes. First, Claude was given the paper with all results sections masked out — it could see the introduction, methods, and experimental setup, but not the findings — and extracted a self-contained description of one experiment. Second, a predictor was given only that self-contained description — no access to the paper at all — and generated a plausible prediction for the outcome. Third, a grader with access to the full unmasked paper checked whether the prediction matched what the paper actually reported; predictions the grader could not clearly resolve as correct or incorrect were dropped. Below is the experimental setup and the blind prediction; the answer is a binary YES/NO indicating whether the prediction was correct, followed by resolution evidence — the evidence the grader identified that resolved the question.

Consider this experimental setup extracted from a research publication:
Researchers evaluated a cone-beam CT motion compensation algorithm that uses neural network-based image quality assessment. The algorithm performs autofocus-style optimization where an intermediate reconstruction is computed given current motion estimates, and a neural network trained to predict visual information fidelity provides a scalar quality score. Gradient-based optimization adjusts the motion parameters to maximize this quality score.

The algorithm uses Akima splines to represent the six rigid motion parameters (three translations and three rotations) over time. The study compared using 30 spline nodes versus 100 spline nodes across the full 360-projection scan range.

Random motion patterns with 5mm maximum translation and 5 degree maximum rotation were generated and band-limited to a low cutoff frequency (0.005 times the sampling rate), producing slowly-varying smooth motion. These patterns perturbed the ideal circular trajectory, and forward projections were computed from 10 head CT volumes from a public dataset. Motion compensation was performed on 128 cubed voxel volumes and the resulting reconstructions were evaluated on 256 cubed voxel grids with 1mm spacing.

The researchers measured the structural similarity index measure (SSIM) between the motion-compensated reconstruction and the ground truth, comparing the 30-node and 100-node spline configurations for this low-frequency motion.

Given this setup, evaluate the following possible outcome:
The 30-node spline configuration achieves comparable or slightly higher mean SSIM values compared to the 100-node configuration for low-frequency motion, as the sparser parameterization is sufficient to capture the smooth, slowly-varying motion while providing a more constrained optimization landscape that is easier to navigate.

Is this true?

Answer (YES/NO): YES